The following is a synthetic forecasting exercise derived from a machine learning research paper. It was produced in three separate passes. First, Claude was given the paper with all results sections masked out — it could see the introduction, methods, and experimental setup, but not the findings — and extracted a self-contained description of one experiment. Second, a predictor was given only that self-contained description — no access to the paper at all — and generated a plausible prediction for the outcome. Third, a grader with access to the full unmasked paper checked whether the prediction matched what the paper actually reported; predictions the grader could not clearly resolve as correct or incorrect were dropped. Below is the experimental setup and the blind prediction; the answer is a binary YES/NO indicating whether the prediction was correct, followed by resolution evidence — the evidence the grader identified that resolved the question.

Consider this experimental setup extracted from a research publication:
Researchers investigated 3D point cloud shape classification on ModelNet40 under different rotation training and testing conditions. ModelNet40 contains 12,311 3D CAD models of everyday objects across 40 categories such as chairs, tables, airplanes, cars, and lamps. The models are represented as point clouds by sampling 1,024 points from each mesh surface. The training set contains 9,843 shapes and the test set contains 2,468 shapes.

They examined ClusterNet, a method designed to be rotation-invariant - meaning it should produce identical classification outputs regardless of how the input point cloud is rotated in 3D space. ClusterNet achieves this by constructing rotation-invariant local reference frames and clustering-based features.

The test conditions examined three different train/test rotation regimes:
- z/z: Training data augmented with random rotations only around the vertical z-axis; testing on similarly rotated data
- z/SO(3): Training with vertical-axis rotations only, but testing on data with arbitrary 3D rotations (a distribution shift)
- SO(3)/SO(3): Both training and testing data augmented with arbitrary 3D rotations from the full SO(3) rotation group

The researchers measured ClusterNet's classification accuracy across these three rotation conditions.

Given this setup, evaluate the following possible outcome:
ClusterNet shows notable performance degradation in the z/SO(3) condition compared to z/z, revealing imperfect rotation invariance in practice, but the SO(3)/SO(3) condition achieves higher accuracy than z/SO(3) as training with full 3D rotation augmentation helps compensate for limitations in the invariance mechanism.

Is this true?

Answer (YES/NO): NO